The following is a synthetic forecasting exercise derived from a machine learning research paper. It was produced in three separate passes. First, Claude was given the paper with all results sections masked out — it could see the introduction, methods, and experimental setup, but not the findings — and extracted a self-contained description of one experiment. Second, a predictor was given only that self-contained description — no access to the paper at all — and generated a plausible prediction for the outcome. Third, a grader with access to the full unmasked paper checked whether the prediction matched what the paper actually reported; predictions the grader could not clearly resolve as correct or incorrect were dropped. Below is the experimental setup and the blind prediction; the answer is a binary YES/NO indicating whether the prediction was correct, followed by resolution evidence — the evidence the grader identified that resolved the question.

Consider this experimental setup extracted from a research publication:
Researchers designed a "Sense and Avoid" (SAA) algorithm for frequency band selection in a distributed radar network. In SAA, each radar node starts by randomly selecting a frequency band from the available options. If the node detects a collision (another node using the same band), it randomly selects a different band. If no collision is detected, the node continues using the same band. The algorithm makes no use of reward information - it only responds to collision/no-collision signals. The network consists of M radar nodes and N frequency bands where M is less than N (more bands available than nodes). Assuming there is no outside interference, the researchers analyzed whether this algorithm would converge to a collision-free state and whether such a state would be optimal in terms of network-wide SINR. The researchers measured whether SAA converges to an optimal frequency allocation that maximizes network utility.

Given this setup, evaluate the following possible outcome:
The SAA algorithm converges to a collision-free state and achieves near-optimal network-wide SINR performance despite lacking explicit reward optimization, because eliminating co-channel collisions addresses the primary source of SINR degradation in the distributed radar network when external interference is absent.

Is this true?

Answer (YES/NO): NO